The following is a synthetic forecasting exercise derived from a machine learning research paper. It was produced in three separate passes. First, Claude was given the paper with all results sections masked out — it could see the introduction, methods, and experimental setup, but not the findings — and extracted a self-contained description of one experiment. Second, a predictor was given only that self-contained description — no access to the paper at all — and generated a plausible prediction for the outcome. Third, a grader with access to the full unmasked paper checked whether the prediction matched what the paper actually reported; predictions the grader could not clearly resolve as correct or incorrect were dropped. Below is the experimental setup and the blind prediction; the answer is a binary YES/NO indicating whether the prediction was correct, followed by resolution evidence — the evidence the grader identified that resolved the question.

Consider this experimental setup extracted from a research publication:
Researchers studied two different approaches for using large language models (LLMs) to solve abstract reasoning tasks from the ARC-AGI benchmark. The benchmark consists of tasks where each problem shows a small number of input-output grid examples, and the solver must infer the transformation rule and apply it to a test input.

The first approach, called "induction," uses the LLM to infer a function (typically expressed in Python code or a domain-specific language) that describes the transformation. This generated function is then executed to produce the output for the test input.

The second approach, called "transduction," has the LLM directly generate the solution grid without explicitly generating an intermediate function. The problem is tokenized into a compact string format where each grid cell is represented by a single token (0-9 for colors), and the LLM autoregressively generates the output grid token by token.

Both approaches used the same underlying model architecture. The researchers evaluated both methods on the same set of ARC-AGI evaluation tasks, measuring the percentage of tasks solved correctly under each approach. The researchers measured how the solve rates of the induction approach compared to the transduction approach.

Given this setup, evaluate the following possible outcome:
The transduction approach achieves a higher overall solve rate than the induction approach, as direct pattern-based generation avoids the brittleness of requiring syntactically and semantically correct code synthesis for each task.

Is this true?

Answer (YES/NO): YES